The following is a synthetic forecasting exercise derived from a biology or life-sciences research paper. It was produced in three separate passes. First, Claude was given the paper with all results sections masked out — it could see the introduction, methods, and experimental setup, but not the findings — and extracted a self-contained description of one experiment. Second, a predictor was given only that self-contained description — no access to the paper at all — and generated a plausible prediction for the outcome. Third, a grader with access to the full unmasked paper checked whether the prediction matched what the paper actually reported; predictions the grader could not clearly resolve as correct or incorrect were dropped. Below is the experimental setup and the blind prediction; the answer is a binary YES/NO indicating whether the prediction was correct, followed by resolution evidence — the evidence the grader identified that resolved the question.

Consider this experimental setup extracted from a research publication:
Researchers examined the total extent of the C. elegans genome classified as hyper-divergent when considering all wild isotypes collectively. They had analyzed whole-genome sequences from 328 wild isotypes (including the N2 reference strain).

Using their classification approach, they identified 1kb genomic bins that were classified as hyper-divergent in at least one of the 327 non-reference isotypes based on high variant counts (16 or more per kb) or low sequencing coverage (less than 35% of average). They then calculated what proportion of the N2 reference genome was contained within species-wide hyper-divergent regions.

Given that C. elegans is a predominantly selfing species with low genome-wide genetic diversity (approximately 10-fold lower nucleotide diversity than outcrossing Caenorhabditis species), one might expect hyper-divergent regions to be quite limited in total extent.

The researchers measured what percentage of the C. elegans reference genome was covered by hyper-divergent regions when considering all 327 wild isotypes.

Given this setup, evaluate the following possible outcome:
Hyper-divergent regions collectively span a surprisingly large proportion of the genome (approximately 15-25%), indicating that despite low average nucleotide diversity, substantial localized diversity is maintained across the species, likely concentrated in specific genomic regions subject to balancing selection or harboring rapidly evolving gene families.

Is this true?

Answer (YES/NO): YES